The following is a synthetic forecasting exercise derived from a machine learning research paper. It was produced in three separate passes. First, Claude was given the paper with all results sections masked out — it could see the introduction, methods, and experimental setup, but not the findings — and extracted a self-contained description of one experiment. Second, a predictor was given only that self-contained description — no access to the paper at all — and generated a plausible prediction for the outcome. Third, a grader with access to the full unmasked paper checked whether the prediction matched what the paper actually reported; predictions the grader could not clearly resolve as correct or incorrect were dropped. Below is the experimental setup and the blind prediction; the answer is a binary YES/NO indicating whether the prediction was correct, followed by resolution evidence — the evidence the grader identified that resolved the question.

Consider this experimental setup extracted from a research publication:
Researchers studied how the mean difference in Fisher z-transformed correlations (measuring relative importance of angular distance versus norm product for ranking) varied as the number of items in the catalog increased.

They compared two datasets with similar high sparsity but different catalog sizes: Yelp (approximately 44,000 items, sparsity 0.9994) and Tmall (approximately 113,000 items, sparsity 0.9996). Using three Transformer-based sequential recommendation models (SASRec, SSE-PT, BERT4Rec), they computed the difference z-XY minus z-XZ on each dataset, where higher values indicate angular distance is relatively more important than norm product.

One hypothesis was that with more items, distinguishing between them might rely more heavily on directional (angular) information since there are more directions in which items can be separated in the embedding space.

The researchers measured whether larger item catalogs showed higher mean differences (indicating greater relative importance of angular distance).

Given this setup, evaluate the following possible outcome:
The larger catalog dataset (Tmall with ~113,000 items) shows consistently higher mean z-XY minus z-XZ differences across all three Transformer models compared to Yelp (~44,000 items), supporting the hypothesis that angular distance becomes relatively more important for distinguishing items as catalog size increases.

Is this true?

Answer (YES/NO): NO